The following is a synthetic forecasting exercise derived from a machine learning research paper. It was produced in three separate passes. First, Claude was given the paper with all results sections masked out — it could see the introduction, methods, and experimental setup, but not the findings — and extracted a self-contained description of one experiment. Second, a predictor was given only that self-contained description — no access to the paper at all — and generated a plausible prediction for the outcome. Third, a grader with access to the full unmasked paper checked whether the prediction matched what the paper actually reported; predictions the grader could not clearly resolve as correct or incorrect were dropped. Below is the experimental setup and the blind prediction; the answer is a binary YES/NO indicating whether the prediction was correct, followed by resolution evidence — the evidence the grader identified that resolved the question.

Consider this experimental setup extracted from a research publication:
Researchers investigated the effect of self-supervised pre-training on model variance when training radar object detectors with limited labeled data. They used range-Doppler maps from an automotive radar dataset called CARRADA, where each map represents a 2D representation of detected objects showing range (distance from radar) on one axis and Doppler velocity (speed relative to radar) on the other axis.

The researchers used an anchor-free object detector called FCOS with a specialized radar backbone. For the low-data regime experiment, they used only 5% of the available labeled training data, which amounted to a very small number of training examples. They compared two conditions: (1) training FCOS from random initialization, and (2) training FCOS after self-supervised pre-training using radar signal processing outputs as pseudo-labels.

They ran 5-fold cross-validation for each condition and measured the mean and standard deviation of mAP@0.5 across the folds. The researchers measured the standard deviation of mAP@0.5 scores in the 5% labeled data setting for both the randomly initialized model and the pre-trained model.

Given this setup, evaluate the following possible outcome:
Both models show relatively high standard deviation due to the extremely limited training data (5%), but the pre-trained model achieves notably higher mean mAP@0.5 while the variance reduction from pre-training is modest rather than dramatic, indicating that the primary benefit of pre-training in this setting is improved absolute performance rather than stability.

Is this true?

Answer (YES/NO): NO